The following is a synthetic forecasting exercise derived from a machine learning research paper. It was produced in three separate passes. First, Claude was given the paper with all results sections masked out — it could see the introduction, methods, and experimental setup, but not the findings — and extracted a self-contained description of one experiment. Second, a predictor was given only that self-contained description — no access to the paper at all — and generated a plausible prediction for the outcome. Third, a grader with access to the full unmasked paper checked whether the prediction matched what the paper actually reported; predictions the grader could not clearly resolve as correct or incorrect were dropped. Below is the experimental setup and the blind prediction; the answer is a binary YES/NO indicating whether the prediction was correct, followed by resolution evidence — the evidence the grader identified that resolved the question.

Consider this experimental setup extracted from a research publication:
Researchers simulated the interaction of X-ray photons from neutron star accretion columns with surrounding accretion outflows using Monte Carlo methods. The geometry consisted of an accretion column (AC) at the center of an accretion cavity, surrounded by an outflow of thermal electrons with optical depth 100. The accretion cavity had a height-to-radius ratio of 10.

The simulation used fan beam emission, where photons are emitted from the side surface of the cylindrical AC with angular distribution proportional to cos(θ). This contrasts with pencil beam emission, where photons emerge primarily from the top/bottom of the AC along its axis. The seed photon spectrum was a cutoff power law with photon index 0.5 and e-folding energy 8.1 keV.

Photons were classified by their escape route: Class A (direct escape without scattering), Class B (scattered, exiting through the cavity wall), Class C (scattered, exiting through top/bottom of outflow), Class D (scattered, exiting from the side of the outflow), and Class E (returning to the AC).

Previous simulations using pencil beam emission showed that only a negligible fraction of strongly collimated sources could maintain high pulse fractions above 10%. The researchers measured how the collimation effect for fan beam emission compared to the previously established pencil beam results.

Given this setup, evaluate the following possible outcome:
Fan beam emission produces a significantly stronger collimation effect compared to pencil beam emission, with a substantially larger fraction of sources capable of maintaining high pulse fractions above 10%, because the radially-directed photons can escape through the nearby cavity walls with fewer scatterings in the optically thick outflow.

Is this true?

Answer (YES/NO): NO